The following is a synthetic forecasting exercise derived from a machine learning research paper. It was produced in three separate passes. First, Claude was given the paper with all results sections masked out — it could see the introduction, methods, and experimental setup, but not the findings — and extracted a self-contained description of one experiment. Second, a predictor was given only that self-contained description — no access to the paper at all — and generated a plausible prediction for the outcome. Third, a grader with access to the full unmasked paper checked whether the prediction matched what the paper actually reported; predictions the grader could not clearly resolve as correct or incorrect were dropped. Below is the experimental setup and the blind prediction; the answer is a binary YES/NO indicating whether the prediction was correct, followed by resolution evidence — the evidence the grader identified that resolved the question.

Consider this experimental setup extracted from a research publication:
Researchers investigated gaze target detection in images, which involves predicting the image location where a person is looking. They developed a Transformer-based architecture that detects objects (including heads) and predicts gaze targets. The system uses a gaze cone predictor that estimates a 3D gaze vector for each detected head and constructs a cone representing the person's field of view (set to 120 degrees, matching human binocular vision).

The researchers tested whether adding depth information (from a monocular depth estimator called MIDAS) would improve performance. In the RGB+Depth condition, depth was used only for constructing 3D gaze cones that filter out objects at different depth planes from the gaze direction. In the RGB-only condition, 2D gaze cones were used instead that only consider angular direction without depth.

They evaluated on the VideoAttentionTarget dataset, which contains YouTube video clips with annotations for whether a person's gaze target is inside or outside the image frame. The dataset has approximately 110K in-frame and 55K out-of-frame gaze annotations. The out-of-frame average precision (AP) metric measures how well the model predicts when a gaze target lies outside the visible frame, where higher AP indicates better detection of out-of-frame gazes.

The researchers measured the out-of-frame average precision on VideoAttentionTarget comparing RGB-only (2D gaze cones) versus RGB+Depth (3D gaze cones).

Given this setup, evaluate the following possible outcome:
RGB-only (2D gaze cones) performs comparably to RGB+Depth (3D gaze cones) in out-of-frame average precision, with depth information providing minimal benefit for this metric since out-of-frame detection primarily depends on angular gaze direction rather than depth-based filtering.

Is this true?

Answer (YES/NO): NO